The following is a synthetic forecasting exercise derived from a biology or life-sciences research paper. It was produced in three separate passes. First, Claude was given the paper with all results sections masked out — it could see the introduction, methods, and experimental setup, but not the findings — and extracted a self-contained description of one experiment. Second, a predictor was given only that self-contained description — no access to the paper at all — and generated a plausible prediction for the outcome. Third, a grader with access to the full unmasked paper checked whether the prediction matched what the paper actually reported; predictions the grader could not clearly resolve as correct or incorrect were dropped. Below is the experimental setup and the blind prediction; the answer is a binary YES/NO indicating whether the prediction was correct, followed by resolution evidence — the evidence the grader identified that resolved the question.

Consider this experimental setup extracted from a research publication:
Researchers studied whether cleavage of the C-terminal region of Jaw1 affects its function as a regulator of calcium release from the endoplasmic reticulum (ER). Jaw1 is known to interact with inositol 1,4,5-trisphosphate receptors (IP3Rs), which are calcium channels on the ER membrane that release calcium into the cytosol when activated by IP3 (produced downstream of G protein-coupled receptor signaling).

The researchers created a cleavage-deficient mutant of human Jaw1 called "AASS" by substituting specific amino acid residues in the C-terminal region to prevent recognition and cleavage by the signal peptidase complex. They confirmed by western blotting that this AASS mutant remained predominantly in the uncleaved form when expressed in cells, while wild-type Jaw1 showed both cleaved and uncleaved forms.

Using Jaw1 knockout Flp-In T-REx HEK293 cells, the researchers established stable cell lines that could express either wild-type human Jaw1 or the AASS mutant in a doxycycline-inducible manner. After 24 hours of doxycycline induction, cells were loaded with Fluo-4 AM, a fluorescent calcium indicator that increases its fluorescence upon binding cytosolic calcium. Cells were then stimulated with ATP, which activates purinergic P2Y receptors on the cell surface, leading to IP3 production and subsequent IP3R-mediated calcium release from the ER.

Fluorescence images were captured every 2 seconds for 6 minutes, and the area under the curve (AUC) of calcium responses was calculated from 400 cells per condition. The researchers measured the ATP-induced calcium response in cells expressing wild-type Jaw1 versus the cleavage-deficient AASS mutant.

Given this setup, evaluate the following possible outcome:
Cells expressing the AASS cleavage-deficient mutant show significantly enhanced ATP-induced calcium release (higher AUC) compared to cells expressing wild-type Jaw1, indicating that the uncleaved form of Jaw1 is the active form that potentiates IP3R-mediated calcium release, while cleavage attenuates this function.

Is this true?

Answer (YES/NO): NO